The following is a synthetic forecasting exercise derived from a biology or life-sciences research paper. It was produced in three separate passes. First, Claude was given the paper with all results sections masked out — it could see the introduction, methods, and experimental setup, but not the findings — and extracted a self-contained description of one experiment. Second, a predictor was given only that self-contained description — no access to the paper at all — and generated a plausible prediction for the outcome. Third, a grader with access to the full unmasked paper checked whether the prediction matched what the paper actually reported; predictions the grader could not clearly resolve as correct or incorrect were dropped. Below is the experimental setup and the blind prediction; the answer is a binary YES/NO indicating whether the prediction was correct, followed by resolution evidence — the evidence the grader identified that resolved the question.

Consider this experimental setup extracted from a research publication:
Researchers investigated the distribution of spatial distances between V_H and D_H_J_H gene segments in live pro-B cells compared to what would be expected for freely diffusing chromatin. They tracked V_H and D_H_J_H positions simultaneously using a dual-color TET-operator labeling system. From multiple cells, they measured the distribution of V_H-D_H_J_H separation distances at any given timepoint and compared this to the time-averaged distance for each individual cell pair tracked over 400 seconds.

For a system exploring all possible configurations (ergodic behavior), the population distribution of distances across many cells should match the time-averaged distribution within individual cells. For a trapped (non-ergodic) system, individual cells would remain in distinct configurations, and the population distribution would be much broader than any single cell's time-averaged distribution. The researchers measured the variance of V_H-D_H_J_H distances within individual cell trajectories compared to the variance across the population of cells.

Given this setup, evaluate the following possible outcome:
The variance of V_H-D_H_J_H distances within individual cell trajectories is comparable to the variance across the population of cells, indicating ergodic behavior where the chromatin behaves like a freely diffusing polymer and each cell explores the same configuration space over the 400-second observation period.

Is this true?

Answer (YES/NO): NO